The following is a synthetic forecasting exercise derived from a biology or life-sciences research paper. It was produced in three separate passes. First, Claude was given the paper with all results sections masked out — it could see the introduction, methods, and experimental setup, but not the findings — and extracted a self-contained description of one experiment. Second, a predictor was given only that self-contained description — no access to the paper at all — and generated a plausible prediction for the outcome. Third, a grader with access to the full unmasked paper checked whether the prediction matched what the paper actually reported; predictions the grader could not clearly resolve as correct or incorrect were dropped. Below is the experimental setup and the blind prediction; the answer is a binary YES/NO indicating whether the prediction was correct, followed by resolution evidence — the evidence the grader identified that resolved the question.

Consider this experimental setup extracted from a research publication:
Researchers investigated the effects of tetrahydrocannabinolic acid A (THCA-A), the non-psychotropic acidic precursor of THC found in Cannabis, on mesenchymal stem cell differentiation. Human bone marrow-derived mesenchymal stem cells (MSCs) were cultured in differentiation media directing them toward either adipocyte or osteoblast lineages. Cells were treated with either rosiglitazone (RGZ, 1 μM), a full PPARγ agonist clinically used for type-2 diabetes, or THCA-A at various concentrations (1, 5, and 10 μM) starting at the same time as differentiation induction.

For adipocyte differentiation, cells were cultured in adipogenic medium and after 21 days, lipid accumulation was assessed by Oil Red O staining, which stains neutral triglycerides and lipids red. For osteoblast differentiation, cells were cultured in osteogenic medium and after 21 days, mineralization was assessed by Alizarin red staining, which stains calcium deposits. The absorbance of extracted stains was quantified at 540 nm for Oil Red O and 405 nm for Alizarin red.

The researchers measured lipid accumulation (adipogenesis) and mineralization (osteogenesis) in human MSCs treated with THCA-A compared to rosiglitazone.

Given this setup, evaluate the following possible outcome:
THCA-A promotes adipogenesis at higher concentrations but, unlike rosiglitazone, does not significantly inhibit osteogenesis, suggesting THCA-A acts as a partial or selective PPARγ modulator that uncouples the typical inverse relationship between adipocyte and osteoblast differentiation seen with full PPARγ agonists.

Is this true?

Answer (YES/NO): NO